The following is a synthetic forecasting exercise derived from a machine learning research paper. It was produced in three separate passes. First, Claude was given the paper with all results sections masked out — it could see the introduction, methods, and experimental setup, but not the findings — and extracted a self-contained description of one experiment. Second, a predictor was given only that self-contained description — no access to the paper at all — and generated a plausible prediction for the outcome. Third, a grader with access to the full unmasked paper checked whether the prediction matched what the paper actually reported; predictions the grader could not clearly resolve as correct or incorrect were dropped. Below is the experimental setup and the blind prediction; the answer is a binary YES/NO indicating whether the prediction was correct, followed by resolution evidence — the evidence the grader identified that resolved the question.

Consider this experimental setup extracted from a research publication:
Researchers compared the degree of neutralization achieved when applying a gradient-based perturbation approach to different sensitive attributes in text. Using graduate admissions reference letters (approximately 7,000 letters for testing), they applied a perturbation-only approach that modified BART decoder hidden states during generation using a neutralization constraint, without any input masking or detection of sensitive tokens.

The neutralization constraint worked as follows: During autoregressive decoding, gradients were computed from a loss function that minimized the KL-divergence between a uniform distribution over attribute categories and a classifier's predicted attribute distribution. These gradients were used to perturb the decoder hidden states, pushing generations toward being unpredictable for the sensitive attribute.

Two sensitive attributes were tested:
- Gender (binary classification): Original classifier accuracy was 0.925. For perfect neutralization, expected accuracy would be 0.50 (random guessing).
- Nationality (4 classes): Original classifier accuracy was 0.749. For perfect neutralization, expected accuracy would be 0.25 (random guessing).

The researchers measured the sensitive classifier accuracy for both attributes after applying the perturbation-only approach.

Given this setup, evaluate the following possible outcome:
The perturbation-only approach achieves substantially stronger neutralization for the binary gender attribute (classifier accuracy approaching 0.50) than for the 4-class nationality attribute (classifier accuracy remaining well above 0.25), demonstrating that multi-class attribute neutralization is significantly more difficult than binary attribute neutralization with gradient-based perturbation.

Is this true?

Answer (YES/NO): NO